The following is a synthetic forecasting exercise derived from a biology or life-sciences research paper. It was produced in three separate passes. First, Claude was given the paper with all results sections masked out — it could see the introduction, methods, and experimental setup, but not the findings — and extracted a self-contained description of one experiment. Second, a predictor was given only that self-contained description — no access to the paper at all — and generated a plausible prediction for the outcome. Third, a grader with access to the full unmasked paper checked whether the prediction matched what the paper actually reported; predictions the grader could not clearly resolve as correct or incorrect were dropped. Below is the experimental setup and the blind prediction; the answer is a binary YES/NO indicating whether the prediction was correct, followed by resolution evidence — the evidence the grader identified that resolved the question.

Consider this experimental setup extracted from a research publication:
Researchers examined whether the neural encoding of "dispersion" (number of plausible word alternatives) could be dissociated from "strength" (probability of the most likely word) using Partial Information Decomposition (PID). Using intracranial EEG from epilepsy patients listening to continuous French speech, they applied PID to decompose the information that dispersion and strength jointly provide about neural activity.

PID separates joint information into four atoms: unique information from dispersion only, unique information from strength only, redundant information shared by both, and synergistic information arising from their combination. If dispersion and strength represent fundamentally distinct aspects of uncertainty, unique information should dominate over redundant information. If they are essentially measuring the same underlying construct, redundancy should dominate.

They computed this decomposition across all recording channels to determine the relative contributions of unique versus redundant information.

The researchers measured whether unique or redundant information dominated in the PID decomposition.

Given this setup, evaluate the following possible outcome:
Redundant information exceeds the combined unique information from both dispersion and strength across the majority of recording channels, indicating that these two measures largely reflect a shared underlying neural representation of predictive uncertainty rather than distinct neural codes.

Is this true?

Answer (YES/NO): NO